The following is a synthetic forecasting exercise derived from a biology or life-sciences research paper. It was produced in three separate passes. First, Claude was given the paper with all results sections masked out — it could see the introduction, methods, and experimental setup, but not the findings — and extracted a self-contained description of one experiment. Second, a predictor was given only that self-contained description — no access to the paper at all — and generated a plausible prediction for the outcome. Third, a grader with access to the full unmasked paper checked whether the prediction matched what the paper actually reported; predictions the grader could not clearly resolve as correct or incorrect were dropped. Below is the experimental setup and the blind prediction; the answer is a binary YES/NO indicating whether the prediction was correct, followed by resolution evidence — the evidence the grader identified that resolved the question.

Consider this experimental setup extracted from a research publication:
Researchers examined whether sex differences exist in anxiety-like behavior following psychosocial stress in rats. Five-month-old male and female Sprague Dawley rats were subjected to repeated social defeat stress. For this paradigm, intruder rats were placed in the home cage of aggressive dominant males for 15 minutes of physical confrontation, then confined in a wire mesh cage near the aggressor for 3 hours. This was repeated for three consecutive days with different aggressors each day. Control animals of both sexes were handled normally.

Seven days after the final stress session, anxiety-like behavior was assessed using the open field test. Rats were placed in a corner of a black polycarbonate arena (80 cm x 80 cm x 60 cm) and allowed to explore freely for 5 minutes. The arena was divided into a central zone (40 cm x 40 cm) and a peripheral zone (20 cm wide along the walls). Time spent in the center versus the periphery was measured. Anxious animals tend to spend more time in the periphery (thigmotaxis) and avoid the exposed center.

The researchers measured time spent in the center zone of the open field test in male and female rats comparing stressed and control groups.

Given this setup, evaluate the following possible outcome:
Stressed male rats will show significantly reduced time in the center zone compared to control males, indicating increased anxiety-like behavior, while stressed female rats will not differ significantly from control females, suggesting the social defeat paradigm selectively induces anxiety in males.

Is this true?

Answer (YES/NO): NO